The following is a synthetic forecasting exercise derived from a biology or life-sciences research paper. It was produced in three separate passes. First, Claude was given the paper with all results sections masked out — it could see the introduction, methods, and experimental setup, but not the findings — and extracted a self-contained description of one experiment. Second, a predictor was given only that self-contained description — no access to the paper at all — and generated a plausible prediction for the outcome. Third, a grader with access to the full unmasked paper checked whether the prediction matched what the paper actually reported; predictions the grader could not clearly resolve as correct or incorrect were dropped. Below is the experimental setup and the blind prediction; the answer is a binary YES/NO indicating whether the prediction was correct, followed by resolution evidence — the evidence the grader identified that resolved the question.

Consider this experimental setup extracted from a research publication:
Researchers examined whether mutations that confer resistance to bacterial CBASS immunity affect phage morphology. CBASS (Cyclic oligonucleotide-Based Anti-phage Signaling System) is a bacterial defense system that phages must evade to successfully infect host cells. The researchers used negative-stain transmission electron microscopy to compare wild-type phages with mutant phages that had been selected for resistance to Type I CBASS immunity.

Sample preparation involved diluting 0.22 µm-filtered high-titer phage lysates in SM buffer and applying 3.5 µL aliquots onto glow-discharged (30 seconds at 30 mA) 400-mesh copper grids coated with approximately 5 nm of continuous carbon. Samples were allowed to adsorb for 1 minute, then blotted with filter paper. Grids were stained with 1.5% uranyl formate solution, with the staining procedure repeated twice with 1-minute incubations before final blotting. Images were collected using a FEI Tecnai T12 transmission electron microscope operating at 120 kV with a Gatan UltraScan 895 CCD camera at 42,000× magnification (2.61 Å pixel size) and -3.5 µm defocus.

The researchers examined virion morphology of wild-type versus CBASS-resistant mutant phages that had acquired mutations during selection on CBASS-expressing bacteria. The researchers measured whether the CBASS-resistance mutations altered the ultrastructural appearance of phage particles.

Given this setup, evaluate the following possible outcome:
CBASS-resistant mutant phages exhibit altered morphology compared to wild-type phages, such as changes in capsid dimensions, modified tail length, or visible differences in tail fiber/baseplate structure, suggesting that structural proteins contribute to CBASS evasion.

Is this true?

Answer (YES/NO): NO